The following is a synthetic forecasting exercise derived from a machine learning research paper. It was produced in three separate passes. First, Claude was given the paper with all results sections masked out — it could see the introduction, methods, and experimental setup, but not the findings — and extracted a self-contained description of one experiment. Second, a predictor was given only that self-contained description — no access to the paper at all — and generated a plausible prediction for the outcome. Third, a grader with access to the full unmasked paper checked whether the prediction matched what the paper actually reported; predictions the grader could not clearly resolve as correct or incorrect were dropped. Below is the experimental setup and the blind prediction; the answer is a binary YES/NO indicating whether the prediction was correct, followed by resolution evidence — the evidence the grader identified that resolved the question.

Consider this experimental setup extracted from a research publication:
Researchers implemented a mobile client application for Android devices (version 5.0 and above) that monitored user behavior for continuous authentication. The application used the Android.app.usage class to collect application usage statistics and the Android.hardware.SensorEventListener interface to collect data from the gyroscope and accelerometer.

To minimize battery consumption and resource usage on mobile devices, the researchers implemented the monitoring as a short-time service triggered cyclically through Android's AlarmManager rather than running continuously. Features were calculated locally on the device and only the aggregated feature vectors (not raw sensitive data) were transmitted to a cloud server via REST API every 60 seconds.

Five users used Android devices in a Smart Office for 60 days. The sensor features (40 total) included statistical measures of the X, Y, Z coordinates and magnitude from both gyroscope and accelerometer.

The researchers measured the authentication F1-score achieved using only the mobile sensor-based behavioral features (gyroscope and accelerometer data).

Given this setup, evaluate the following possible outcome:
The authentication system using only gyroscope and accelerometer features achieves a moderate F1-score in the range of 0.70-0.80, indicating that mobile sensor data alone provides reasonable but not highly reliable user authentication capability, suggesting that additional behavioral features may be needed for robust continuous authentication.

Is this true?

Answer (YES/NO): NO